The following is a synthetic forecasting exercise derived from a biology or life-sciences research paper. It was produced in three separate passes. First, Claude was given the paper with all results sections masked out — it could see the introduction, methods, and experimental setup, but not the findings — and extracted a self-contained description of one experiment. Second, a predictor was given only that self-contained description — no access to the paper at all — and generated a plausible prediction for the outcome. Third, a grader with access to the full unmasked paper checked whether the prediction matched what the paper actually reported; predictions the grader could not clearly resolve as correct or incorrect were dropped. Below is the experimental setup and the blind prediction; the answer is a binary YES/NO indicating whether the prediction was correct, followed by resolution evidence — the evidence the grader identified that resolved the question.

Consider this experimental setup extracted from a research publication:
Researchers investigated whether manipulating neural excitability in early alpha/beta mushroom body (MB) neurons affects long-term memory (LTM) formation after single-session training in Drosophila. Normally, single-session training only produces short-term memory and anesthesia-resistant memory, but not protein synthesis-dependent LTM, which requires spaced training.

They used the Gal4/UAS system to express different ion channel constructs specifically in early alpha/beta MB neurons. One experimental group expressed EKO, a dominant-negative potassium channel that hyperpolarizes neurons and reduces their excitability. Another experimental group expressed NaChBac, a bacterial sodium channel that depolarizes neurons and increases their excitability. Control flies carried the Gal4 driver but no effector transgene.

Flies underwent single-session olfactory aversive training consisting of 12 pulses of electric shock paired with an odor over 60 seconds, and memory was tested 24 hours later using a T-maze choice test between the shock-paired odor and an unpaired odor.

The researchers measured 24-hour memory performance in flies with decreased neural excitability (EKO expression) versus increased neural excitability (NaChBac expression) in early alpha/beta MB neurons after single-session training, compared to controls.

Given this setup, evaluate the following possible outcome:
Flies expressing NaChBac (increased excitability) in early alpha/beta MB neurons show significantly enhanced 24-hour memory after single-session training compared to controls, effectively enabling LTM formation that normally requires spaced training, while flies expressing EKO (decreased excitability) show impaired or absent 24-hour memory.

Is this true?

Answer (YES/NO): NO